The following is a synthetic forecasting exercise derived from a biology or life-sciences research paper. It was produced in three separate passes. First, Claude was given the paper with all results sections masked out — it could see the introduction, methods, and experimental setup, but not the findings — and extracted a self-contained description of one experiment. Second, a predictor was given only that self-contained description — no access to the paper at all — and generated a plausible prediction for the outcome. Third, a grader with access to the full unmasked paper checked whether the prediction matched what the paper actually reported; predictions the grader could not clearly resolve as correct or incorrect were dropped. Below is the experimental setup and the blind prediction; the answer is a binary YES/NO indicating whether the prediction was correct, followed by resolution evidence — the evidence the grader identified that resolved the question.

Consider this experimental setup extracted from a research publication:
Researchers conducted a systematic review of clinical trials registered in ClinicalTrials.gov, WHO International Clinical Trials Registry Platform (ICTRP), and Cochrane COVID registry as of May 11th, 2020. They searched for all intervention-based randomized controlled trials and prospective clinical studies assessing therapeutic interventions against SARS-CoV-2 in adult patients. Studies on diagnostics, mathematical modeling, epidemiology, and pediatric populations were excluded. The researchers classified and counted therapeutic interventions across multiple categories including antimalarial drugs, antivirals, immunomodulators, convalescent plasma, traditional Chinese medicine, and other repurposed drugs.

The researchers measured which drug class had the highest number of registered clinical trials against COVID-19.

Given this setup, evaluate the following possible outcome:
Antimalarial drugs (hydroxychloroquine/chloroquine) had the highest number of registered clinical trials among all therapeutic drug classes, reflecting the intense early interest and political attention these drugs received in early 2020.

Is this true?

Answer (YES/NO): YES